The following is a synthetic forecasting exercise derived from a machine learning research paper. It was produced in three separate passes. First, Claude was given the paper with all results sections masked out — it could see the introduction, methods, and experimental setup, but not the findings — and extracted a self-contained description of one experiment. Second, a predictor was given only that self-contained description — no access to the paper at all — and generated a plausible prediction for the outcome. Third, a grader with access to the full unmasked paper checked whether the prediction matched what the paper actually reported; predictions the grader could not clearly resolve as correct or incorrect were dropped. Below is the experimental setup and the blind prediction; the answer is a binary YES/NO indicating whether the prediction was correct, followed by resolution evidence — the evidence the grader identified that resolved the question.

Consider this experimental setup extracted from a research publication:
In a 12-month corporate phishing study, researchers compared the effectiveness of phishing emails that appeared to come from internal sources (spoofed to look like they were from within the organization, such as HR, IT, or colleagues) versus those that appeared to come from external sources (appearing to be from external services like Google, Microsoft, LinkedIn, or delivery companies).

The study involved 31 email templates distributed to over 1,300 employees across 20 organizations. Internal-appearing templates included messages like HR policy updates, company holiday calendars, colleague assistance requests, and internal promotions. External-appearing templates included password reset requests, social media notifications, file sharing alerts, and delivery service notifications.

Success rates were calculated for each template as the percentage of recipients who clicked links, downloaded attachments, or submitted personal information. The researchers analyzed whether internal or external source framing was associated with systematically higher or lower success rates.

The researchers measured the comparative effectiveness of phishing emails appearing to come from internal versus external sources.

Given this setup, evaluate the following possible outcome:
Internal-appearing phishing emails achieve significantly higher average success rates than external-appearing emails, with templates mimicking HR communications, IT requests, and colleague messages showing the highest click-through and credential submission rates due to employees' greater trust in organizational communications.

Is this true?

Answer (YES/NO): NO